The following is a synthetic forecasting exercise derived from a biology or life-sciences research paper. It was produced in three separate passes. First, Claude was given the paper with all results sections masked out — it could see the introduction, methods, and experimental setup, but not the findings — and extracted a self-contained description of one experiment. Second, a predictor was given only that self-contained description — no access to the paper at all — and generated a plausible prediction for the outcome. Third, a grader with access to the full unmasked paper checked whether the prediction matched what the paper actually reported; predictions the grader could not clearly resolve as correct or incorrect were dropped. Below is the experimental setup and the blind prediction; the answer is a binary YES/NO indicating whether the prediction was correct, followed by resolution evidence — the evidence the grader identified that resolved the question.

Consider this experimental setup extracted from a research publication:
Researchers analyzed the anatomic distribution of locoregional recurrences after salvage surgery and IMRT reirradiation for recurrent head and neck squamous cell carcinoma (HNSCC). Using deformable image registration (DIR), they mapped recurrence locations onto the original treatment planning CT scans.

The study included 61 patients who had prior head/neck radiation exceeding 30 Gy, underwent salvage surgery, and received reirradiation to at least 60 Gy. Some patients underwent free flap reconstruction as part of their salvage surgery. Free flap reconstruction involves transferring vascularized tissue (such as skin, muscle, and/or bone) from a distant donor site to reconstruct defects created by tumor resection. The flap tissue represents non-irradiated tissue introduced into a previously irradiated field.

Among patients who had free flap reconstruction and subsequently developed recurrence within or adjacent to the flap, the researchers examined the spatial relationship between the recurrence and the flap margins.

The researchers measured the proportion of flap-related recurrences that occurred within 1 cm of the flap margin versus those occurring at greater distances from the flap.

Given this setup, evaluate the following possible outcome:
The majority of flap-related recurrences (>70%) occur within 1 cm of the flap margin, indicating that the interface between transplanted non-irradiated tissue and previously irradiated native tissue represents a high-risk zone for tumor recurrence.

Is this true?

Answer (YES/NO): NO